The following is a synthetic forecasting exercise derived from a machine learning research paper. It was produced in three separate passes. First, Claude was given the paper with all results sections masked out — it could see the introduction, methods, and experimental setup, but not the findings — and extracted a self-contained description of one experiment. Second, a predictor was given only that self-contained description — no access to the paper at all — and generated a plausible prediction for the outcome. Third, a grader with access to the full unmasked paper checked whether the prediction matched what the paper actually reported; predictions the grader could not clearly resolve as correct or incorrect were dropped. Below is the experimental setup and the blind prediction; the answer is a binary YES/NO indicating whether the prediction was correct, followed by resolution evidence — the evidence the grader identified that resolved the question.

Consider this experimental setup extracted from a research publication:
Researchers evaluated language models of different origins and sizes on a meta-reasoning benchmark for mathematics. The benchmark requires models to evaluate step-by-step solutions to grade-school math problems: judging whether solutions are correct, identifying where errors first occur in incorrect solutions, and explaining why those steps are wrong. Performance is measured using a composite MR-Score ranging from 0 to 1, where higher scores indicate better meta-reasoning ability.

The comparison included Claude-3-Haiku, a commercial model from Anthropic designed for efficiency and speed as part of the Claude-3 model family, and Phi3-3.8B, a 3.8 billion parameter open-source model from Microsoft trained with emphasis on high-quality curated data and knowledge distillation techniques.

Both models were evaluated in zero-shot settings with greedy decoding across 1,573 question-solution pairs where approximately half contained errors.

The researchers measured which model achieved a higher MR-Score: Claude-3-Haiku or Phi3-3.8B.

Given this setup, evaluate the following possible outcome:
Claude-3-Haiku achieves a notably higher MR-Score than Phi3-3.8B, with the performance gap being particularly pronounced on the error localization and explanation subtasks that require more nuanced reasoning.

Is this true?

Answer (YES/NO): NO